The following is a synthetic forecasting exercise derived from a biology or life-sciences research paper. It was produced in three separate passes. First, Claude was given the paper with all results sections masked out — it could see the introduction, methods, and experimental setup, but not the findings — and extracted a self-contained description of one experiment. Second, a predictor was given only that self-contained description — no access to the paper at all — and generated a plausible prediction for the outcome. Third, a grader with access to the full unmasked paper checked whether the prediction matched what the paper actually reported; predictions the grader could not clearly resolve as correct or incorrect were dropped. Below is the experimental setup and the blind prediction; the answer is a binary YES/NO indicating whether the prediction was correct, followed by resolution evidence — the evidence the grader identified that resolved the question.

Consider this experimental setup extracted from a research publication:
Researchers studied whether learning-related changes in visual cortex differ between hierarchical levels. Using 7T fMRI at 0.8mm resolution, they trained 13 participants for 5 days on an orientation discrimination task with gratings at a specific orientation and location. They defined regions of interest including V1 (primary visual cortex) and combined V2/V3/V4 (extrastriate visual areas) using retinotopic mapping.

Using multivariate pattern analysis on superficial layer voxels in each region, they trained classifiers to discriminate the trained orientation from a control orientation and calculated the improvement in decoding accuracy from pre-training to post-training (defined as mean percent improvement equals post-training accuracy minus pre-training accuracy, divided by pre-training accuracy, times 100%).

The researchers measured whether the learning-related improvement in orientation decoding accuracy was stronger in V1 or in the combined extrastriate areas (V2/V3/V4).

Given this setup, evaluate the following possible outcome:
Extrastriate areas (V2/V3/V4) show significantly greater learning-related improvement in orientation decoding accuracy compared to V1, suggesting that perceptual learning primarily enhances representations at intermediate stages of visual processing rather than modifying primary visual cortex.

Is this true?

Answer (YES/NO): NO